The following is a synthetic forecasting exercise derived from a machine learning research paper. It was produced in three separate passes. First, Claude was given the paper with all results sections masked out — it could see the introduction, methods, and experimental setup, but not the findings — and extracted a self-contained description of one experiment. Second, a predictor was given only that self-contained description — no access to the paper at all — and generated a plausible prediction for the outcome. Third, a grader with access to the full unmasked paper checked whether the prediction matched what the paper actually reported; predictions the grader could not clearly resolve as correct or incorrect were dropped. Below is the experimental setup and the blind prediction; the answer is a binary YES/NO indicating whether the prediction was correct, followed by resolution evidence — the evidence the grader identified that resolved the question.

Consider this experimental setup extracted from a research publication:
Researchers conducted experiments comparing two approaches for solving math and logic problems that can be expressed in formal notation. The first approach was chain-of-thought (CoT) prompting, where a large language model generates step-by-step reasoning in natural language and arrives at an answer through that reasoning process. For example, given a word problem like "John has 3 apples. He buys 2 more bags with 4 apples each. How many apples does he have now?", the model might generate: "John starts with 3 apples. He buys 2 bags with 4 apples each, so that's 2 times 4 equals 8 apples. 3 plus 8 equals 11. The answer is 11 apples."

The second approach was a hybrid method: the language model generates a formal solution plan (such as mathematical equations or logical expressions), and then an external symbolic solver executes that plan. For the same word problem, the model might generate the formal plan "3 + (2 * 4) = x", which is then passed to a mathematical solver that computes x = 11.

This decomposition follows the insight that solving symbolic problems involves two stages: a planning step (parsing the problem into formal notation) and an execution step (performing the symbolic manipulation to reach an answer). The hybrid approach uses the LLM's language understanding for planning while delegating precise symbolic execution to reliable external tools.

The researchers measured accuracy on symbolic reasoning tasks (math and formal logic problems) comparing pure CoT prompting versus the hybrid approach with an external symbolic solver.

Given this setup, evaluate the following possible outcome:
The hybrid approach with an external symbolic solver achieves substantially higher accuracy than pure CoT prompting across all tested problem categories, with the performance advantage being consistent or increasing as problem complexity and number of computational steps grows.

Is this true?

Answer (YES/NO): NO